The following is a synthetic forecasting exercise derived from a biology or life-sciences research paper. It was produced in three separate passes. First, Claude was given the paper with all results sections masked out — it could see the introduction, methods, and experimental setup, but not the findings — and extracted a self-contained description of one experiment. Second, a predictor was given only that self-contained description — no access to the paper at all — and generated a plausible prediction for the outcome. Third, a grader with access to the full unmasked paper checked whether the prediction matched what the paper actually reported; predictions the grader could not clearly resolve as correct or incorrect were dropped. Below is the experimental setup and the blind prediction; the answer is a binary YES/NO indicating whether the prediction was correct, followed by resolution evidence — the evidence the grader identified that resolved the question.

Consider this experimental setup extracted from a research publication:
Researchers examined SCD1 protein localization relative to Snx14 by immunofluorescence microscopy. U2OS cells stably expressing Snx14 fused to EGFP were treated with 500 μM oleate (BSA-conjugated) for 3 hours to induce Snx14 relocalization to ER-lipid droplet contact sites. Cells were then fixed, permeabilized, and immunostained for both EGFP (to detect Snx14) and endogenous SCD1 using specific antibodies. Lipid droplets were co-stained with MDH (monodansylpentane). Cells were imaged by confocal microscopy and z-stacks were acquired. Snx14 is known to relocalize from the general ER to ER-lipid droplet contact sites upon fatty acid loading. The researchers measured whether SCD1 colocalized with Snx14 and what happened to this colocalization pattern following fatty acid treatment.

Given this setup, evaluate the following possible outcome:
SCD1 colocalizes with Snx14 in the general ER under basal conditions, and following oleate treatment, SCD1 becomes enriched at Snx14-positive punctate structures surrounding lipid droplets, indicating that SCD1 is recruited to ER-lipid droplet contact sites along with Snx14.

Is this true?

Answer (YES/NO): YES